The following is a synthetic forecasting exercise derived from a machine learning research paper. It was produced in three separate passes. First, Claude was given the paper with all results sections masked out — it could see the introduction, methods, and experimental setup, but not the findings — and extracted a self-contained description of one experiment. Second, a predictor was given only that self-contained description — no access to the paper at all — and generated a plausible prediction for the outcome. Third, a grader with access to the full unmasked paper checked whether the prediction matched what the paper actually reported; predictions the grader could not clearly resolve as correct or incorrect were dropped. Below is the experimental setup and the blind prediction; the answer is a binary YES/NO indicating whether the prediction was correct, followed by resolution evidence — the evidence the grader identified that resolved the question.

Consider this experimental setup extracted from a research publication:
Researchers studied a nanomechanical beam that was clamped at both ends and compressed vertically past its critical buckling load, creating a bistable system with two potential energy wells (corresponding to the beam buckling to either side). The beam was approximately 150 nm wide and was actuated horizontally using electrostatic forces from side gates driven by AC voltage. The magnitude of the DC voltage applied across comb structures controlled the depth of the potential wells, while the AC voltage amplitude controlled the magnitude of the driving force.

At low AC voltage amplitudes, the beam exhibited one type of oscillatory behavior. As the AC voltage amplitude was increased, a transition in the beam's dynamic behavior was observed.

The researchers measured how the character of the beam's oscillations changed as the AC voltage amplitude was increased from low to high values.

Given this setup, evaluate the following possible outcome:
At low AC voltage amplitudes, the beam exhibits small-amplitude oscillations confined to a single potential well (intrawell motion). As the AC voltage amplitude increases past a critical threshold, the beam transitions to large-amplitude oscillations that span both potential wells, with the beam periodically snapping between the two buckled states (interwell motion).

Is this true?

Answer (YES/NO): YES